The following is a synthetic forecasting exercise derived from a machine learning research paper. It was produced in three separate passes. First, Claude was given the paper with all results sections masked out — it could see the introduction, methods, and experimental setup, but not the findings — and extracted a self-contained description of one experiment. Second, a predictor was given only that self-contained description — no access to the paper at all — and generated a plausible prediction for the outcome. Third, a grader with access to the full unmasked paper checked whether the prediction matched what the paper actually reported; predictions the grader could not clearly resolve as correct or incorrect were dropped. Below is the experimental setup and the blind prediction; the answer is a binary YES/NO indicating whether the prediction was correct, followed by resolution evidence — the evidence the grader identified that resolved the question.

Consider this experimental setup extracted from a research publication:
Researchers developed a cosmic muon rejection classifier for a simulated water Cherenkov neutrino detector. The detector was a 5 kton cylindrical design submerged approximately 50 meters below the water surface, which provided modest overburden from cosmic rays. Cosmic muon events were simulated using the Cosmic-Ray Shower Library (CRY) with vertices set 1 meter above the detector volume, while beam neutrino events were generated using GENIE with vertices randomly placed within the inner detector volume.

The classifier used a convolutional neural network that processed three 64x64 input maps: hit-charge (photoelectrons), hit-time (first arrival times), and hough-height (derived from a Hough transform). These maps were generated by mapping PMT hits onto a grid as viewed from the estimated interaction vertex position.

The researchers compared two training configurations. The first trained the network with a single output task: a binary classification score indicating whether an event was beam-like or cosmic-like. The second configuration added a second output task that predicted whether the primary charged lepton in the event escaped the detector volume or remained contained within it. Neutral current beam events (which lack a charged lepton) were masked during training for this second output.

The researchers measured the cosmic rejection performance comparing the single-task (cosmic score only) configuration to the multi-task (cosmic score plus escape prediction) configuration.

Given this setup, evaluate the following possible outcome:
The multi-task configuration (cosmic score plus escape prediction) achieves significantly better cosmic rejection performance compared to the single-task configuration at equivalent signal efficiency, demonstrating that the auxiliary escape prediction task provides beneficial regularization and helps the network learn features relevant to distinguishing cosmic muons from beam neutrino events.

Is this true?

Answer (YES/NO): YES